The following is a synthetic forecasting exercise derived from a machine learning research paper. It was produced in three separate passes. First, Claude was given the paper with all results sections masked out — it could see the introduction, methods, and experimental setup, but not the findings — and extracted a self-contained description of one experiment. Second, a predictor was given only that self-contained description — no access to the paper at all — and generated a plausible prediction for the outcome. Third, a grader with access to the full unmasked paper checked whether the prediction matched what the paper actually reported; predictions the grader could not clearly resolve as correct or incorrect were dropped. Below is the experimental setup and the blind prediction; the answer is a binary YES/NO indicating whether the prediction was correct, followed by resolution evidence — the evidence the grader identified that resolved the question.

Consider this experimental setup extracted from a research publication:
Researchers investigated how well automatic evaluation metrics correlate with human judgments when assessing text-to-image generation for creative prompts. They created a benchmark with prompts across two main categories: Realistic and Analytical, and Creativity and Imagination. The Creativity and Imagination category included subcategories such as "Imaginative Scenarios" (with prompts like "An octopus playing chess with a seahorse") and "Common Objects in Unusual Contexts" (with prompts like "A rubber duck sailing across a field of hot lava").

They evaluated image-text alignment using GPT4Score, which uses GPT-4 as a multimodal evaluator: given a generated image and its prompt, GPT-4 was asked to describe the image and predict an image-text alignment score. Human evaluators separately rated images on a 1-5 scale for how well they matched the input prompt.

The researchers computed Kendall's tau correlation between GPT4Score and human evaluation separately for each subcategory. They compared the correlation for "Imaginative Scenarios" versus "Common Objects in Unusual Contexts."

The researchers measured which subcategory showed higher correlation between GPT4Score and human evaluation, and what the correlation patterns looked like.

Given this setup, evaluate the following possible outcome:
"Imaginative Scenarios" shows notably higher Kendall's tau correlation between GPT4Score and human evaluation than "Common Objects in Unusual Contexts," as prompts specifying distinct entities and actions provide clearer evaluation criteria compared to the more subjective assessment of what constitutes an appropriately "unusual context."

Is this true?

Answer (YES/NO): YES